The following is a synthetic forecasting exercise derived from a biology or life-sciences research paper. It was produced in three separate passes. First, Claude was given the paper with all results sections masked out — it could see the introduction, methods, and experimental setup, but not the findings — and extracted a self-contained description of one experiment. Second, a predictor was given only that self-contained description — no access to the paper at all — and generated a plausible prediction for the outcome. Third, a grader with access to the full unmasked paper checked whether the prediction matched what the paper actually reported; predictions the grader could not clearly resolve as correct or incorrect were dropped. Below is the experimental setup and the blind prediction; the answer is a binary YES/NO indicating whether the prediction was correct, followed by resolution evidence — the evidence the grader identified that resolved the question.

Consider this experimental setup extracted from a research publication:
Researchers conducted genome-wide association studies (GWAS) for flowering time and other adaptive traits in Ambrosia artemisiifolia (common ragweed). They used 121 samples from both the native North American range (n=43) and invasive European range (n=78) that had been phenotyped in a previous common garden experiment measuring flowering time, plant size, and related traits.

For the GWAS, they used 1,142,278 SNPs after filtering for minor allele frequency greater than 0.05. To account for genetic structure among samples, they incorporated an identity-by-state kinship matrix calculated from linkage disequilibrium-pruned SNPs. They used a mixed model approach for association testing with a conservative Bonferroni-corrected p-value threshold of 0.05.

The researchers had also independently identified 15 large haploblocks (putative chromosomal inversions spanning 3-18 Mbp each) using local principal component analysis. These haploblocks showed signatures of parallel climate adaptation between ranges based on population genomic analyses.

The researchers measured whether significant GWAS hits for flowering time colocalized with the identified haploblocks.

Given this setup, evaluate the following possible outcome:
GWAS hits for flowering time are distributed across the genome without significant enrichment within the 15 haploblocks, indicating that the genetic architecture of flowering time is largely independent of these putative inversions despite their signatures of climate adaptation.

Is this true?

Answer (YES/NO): NO